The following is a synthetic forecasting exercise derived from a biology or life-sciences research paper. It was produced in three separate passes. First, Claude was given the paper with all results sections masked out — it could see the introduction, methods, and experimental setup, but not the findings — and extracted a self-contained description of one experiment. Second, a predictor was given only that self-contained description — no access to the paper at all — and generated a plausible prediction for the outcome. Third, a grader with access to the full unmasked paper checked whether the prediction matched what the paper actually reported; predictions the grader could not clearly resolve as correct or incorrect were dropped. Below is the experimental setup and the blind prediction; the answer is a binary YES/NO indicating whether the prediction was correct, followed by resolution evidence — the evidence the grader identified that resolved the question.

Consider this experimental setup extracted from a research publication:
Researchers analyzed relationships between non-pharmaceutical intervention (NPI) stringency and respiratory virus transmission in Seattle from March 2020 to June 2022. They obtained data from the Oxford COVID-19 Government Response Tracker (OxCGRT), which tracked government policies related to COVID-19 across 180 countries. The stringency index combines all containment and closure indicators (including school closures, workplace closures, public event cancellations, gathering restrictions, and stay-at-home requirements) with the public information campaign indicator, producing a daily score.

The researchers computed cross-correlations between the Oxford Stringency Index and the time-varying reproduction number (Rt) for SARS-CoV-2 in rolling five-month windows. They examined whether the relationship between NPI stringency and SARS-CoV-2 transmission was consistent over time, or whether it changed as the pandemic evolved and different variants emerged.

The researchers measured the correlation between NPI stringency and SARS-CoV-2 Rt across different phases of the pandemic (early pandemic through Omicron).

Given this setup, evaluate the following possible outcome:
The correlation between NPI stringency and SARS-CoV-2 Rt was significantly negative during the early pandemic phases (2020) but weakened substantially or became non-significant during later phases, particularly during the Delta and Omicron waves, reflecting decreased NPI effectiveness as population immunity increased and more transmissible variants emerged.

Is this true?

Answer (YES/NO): NO